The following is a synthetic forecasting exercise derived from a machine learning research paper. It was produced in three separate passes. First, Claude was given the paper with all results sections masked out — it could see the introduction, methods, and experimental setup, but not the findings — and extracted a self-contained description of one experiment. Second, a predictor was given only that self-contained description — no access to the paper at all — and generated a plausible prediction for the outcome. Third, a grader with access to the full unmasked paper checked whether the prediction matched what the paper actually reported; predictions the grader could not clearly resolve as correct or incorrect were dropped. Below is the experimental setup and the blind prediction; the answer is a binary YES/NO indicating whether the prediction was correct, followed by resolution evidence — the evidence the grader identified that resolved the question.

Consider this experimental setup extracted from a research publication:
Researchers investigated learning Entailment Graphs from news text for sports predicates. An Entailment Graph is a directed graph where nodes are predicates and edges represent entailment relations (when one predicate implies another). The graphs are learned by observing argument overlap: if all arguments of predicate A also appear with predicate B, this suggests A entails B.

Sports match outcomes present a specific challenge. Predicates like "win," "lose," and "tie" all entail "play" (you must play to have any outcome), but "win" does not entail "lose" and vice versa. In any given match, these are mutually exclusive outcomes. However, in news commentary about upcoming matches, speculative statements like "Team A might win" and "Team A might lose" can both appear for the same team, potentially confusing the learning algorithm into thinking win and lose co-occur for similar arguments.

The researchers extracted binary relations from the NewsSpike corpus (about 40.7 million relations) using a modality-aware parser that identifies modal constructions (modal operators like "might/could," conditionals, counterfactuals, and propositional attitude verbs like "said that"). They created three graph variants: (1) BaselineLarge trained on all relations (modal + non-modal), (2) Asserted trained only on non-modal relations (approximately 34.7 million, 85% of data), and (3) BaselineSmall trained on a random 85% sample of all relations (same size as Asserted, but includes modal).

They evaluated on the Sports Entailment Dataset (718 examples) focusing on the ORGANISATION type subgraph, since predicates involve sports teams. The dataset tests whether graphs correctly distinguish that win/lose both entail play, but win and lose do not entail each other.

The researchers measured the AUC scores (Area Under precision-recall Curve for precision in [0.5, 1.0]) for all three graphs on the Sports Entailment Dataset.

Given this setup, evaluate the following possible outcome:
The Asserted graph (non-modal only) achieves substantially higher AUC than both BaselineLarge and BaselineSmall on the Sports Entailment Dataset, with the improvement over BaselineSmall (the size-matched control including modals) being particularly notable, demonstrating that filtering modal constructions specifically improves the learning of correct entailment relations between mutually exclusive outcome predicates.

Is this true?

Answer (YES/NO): NO